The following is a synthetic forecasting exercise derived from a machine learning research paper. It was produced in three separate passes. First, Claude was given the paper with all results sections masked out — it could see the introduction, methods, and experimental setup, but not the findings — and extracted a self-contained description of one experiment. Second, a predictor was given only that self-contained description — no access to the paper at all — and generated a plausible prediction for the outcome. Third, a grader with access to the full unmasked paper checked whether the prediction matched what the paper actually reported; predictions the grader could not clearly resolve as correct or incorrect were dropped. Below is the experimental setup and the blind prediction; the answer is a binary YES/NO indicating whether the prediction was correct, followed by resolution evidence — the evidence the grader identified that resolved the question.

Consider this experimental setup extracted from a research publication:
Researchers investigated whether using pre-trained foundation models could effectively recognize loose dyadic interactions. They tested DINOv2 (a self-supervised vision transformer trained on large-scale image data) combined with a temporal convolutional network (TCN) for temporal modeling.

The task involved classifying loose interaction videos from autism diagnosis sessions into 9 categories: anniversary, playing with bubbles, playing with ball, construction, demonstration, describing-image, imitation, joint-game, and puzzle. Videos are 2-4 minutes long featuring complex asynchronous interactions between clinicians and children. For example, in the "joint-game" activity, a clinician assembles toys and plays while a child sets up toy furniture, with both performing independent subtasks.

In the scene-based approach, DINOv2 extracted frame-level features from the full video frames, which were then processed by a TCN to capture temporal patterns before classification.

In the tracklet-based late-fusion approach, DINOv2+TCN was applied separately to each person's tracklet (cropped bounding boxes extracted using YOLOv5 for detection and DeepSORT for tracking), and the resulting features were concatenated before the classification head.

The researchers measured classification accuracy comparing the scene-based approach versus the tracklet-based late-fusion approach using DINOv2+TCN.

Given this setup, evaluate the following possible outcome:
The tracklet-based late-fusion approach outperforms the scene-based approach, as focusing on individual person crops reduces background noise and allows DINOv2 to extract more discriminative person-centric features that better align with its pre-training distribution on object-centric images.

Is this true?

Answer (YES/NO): YES